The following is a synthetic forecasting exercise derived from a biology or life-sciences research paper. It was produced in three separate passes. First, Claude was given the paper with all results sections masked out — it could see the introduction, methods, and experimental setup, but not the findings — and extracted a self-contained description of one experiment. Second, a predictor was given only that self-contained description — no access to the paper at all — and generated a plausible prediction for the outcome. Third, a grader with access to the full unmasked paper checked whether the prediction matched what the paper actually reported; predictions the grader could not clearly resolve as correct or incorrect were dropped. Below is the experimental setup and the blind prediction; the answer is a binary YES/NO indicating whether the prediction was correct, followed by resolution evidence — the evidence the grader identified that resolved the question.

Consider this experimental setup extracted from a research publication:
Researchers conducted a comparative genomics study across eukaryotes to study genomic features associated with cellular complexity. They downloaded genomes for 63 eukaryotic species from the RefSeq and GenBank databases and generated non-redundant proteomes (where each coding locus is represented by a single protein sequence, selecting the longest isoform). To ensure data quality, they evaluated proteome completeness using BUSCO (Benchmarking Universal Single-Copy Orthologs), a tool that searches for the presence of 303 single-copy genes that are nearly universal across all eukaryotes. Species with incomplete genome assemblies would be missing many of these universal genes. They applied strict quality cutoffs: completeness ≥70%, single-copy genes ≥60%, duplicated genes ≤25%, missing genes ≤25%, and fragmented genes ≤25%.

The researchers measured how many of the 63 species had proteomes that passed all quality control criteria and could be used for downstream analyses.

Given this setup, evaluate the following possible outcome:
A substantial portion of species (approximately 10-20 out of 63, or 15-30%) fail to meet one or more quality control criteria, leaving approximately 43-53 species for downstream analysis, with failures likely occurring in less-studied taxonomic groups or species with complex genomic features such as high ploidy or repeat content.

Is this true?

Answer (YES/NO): YES